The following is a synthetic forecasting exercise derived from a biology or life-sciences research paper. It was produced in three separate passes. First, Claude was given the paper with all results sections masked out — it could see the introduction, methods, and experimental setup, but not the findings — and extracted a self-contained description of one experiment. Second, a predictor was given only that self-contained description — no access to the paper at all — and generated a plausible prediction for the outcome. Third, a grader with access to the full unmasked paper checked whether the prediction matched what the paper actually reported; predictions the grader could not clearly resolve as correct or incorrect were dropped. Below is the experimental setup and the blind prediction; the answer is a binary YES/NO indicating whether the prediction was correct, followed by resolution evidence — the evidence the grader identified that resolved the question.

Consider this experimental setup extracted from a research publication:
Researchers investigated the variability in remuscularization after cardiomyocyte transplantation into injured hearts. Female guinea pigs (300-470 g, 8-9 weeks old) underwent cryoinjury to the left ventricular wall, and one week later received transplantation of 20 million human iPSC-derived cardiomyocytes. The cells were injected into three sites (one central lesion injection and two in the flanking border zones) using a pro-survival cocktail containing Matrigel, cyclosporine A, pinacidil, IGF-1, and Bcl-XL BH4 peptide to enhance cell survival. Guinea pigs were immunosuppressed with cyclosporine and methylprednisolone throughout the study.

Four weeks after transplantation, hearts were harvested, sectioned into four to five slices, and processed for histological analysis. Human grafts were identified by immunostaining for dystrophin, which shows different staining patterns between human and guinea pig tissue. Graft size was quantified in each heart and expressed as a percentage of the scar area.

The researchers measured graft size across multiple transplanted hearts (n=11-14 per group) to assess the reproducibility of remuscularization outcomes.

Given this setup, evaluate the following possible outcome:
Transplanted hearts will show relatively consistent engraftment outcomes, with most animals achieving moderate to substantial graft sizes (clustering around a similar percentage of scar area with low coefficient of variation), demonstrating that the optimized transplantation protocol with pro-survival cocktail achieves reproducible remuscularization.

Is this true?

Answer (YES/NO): NO